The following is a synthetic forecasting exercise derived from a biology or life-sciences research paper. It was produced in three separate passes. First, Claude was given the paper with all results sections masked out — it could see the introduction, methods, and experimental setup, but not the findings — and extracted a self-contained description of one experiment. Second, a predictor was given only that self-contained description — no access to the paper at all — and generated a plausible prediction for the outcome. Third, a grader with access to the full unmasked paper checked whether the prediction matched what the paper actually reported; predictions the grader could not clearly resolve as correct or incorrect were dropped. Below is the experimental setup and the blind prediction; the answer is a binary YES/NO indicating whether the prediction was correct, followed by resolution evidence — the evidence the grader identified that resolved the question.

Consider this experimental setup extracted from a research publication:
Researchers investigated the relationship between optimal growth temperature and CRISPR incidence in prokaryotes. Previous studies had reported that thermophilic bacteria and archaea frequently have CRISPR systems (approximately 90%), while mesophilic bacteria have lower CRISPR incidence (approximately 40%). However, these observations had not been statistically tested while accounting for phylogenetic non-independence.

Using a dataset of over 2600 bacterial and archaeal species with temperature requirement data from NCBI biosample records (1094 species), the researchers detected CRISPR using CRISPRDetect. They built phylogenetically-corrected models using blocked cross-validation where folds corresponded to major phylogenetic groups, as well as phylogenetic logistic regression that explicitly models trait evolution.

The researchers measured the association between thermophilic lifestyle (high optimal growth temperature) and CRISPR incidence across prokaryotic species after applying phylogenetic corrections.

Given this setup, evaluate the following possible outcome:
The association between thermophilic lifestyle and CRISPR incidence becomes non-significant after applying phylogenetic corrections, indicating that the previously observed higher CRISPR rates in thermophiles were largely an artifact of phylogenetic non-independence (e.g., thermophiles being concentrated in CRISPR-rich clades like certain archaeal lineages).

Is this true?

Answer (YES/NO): NO